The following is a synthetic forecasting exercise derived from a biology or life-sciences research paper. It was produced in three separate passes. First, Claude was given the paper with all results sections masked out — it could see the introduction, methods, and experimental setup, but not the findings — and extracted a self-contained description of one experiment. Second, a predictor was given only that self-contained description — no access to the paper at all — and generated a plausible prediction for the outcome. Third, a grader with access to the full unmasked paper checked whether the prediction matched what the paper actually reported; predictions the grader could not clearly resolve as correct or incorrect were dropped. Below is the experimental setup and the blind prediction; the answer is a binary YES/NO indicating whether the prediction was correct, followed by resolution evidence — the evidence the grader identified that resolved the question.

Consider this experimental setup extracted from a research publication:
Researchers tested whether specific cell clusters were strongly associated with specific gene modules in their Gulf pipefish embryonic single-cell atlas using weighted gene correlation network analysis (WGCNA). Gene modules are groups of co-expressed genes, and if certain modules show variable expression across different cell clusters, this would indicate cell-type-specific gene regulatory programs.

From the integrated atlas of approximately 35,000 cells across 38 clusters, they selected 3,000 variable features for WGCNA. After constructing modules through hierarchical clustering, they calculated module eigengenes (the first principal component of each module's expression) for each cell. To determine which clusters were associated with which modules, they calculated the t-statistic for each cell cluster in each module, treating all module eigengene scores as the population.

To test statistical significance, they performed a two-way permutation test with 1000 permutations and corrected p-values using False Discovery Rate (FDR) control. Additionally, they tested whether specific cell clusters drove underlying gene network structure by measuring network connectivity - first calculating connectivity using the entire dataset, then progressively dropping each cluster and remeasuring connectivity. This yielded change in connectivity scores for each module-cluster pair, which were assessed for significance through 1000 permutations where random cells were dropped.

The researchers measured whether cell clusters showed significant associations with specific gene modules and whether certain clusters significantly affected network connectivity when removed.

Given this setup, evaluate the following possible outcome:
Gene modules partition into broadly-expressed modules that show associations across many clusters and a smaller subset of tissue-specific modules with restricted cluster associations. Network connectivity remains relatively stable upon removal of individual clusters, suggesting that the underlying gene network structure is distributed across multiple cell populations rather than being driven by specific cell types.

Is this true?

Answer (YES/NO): NO